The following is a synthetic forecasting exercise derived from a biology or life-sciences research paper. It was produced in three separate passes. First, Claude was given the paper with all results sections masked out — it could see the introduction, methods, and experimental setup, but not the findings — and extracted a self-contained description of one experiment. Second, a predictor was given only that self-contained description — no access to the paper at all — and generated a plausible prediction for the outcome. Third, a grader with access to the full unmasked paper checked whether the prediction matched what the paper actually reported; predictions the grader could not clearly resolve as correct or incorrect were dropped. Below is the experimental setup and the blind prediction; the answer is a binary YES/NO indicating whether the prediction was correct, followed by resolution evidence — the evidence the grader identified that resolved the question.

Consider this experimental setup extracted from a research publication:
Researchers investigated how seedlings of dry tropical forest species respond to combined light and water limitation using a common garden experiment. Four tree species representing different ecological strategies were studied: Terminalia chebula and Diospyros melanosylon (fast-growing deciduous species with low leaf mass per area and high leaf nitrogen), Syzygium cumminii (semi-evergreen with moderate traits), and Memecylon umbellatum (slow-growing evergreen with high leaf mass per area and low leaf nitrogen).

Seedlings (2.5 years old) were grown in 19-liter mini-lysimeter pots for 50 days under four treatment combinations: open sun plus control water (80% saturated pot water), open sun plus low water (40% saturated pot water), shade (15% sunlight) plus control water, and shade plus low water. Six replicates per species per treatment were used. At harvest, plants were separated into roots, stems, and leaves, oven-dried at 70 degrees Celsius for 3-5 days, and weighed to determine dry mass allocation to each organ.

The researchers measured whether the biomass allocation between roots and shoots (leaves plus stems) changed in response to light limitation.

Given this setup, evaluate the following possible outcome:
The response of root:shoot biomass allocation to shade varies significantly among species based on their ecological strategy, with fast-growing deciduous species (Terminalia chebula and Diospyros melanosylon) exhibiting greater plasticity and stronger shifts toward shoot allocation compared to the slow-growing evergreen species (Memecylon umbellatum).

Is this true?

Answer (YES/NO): NO